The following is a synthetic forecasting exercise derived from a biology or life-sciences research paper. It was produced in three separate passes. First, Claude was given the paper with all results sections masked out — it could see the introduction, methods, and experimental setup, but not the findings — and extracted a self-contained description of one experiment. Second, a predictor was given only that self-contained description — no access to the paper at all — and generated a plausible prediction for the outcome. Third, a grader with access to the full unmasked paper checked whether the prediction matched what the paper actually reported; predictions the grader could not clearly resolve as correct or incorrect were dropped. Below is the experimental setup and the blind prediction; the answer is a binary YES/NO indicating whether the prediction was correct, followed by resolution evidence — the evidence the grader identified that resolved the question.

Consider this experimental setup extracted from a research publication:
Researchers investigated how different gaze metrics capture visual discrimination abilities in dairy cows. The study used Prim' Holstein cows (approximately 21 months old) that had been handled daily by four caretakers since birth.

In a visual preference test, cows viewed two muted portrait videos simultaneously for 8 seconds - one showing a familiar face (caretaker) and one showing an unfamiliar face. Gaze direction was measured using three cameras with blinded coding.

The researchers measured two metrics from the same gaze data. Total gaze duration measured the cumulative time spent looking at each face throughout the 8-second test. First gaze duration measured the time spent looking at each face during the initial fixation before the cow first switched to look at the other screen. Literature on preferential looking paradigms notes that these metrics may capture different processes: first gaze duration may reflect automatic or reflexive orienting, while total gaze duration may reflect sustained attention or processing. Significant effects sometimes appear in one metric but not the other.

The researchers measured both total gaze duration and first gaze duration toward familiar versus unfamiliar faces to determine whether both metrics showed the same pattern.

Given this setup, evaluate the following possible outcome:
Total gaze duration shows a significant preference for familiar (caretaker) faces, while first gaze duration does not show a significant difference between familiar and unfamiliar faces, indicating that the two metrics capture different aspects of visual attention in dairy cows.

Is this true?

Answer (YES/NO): NO